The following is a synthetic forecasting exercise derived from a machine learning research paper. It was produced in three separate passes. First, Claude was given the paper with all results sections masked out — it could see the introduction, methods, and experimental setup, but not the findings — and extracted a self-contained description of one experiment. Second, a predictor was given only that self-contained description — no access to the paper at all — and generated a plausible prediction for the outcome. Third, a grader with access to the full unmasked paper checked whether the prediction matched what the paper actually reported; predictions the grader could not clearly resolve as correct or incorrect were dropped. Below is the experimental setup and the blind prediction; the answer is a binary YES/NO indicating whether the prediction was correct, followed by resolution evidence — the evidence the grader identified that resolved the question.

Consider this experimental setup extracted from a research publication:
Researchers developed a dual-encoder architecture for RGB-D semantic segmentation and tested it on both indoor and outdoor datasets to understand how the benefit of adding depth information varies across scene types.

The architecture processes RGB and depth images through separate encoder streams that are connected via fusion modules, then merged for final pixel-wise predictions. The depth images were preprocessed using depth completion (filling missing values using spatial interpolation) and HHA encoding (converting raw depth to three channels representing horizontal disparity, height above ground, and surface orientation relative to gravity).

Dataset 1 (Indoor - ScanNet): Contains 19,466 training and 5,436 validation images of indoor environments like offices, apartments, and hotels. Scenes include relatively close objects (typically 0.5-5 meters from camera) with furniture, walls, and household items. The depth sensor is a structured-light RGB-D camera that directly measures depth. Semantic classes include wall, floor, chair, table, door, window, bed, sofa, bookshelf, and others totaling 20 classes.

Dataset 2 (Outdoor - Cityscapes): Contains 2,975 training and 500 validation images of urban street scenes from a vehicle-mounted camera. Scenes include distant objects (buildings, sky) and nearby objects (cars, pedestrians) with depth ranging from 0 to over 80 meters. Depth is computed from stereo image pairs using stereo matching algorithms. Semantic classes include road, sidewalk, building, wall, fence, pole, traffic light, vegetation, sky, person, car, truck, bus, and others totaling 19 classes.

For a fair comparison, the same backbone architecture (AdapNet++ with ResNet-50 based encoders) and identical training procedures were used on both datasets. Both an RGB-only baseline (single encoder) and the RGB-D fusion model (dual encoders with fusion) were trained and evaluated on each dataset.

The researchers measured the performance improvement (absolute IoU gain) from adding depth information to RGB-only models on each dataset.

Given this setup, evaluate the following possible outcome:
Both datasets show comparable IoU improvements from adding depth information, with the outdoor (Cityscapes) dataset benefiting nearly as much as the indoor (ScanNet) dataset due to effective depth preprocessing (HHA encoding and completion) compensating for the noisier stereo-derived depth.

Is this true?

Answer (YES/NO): NO